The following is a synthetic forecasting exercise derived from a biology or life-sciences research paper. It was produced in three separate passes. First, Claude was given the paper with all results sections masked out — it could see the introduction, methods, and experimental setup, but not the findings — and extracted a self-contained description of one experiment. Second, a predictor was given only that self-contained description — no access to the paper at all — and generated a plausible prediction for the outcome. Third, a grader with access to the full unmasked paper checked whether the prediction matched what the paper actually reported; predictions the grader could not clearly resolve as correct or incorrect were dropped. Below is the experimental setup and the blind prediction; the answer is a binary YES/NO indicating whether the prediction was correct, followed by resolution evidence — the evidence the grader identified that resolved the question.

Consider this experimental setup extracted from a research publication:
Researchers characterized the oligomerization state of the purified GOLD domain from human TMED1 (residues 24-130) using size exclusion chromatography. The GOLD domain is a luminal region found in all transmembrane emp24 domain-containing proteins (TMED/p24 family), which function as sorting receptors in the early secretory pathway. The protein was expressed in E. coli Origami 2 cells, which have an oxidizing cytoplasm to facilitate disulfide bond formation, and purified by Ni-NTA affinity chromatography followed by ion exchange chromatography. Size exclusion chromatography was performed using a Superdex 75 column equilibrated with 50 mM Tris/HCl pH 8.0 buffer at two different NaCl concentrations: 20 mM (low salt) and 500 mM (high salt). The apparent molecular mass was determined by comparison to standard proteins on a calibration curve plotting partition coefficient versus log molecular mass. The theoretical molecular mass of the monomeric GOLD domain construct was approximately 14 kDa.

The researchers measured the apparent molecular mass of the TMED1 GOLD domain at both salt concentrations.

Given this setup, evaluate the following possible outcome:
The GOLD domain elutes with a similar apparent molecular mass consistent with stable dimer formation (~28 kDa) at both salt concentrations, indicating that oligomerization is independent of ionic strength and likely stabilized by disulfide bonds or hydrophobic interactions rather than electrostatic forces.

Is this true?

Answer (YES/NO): NO